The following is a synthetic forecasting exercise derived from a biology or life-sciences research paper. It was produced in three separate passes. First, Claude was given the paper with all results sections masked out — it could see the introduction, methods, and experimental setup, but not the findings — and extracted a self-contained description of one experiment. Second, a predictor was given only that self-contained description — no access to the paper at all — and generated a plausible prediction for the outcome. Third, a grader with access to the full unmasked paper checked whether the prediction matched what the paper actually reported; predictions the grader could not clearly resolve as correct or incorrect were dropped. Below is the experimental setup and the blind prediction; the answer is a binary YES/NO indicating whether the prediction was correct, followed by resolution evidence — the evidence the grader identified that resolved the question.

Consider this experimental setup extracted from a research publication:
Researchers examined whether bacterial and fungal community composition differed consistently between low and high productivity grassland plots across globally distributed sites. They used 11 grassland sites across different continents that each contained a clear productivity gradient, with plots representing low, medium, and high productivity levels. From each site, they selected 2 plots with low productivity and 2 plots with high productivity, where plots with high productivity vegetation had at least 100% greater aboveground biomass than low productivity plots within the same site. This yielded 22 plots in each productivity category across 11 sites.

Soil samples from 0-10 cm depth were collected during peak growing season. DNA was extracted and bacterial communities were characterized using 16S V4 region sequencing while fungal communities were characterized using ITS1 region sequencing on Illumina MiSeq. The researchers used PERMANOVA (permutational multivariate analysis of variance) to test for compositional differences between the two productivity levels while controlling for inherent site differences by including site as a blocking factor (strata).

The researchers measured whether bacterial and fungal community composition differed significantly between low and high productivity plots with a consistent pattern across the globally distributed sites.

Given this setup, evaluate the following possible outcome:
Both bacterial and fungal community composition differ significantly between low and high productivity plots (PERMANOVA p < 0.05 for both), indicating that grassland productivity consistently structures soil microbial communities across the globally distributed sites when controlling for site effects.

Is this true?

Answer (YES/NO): YES